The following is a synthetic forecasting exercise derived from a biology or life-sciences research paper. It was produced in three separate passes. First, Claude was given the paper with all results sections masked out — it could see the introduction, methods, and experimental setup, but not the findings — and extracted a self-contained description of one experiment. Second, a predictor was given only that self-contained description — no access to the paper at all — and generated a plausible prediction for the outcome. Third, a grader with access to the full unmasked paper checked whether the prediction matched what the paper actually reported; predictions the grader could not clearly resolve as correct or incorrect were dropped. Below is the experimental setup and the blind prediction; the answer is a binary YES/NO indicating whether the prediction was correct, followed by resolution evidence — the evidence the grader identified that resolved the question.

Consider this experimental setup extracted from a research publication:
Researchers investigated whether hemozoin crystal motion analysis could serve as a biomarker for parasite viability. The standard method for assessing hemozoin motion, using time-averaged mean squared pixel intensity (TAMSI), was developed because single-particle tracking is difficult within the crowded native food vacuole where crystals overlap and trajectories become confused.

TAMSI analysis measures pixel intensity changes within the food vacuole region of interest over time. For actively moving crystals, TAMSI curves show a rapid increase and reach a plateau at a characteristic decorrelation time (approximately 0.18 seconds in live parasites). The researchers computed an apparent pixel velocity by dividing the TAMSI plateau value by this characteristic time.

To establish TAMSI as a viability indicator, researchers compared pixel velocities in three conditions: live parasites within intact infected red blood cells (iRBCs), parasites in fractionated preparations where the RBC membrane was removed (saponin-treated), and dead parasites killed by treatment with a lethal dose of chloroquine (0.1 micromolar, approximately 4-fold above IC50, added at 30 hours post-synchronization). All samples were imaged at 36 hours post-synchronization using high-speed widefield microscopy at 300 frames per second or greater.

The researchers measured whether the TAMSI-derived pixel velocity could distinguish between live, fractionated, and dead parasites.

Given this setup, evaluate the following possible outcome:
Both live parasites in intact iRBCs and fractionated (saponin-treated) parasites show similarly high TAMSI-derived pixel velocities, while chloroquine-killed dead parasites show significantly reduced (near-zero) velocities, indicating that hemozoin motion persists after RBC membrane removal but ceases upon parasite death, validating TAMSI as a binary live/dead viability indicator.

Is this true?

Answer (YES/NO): YES